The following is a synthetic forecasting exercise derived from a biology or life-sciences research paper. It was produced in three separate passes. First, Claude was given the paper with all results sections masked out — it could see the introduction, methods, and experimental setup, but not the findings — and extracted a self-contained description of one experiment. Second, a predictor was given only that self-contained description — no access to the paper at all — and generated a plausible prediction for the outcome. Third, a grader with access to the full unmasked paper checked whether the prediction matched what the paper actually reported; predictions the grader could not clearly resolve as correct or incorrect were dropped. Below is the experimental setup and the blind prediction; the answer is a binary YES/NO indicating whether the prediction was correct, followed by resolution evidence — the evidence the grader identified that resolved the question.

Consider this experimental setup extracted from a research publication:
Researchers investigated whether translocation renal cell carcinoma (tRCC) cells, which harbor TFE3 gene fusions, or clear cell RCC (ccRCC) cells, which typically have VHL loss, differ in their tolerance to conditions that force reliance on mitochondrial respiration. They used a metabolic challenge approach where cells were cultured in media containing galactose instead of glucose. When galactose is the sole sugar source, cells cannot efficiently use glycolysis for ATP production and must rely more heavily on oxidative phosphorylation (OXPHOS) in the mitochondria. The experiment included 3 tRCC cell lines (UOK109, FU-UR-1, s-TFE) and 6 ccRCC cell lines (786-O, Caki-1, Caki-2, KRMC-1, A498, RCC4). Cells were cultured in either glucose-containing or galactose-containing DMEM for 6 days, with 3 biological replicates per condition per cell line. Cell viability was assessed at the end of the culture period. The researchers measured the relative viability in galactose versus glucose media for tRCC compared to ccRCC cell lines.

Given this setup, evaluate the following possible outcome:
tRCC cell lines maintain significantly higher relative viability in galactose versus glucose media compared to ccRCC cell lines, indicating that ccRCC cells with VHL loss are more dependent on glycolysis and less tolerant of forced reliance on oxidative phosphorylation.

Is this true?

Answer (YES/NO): YES